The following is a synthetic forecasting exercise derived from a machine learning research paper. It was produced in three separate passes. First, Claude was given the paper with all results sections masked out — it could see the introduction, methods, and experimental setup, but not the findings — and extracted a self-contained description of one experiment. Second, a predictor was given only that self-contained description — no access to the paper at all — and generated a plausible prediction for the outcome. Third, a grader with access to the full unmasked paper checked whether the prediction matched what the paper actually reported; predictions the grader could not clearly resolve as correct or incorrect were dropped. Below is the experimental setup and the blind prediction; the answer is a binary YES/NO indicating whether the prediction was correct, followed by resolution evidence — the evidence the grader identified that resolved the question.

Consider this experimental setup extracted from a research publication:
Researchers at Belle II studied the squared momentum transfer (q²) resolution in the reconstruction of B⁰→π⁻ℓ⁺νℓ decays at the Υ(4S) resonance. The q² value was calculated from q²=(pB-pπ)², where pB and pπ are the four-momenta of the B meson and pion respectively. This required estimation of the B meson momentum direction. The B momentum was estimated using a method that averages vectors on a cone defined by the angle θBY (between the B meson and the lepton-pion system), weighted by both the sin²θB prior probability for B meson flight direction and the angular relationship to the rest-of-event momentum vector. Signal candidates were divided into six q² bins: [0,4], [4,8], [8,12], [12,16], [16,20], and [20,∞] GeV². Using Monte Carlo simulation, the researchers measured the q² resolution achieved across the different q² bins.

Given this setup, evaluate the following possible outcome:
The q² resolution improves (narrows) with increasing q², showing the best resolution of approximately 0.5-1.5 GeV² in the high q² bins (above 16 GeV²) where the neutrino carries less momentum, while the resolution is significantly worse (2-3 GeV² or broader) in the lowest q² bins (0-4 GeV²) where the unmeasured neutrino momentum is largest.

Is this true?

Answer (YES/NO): NO